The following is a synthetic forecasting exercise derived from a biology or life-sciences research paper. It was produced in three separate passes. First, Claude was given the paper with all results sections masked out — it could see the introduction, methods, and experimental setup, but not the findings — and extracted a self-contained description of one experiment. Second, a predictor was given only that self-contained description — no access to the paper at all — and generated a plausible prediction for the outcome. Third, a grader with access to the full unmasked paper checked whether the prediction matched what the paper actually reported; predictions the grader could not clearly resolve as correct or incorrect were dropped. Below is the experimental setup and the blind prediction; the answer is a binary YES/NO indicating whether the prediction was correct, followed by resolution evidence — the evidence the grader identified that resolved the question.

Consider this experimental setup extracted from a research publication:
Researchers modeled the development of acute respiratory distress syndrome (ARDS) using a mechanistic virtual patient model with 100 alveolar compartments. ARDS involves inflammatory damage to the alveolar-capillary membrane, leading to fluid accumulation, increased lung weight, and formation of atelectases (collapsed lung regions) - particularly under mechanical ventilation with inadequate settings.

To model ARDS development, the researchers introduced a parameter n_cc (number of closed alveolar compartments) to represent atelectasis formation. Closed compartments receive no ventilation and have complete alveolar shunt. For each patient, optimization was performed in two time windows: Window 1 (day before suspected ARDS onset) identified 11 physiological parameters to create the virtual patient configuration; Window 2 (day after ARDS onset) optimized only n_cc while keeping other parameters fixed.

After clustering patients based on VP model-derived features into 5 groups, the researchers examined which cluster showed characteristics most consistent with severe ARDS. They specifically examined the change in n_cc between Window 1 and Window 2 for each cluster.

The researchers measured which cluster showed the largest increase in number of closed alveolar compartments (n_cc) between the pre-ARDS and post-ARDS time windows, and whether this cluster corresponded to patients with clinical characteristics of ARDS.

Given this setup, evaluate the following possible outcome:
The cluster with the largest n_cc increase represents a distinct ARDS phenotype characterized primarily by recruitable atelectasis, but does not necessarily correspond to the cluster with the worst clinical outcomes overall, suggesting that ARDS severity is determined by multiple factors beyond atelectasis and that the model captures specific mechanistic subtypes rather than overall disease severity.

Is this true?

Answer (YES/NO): NO